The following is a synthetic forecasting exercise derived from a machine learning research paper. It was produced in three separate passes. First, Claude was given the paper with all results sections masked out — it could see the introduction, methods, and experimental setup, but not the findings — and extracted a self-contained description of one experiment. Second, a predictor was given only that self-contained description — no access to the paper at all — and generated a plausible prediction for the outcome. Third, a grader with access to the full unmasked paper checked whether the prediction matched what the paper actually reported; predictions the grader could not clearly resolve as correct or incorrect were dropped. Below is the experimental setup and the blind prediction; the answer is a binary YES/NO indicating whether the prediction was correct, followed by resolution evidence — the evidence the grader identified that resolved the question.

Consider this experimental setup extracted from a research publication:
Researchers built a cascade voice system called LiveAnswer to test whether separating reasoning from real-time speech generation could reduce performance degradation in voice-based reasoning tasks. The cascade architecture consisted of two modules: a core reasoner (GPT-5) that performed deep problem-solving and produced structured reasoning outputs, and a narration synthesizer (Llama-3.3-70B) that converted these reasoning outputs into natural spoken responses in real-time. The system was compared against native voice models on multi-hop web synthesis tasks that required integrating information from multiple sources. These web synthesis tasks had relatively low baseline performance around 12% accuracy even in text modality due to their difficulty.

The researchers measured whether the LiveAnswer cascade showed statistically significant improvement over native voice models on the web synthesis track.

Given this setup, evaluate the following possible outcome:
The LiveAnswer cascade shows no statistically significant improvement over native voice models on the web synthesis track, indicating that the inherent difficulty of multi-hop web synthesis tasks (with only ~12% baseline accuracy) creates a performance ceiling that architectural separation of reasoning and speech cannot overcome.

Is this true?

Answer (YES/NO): NO